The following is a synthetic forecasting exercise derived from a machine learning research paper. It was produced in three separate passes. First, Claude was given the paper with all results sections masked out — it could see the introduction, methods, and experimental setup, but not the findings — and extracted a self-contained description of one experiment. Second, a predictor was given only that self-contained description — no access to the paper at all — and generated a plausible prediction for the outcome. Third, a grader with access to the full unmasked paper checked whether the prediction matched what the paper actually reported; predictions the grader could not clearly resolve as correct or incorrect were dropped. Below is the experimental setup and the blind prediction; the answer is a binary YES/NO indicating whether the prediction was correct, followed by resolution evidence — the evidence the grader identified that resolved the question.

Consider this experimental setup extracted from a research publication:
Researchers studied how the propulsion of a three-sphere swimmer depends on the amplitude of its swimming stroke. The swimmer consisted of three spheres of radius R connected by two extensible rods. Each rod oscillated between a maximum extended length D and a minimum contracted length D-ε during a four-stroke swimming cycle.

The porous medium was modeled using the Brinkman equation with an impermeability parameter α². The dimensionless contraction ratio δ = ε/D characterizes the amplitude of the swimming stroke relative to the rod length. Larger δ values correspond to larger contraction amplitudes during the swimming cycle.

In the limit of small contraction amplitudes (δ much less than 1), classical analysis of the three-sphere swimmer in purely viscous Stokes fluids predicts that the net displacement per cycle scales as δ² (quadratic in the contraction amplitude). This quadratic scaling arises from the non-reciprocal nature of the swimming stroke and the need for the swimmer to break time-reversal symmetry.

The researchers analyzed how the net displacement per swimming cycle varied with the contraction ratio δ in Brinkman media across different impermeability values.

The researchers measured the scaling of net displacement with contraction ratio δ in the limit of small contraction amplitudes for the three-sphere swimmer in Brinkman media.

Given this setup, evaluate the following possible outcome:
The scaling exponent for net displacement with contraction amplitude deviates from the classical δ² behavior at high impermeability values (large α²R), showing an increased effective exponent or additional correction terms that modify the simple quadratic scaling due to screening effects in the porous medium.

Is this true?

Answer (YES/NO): NO